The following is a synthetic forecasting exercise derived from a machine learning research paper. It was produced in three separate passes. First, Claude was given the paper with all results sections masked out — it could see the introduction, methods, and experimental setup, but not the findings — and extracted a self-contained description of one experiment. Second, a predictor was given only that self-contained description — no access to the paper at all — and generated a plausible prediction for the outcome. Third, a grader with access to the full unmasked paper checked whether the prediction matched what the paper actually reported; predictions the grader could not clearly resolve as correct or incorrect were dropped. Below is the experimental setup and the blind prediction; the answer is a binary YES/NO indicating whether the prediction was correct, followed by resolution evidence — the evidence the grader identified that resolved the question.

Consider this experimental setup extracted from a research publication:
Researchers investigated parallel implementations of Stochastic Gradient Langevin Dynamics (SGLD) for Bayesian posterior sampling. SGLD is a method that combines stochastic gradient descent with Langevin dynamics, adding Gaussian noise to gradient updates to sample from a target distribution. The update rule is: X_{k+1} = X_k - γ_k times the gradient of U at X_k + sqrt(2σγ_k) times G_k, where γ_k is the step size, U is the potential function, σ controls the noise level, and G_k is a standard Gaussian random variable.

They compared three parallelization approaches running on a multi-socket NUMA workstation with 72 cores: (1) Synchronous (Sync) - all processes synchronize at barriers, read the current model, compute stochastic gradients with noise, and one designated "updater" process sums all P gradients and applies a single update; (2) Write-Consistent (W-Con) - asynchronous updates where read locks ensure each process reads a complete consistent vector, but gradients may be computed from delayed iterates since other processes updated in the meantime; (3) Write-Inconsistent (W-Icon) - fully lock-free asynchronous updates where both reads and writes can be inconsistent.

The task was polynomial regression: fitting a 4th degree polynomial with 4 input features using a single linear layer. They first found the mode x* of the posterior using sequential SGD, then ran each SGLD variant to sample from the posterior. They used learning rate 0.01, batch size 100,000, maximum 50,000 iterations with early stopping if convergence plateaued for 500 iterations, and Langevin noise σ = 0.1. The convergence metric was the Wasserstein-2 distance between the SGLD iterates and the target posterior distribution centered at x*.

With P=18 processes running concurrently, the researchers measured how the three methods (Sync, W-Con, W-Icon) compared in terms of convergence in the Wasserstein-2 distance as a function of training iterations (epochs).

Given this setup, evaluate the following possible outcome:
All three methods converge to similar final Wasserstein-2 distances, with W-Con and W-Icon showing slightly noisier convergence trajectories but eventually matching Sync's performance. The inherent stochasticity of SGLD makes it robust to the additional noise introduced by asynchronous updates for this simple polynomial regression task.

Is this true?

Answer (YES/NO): NO